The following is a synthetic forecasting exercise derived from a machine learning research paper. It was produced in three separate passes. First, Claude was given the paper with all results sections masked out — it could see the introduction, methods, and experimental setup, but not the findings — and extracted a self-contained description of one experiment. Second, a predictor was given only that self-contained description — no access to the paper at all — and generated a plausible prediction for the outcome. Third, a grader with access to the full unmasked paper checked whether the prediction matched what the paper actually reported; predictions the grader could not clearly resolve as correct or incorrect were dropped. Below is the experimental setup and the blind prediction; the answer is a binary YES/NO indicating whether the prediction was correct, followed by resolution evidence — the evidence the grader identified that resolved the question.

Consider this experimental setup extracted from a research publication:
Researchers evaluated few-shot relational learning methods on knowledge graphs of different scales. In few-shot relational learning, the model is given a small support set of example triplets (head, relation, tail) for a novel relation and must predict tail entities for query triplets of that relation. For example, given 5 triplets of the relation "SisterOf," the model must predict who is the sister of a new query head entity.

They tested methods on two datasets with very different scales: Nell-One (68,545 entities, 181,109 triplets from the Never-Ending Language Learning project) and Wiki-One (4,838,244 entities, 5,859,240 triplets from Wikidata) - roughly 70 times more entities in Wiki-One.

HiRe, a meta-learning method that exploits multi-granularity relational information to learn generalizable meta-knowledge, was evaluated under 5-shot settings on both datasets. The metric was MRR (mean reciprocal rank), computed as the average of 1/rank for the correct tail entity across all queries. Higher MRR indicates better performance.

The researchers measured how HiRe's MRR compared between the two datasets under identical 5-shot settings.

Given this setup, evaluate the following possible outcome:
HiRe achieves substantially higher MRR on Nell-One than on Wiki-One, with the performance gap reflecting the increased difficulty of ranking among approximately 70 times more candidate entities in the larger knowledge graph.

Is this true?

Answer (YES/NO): NO